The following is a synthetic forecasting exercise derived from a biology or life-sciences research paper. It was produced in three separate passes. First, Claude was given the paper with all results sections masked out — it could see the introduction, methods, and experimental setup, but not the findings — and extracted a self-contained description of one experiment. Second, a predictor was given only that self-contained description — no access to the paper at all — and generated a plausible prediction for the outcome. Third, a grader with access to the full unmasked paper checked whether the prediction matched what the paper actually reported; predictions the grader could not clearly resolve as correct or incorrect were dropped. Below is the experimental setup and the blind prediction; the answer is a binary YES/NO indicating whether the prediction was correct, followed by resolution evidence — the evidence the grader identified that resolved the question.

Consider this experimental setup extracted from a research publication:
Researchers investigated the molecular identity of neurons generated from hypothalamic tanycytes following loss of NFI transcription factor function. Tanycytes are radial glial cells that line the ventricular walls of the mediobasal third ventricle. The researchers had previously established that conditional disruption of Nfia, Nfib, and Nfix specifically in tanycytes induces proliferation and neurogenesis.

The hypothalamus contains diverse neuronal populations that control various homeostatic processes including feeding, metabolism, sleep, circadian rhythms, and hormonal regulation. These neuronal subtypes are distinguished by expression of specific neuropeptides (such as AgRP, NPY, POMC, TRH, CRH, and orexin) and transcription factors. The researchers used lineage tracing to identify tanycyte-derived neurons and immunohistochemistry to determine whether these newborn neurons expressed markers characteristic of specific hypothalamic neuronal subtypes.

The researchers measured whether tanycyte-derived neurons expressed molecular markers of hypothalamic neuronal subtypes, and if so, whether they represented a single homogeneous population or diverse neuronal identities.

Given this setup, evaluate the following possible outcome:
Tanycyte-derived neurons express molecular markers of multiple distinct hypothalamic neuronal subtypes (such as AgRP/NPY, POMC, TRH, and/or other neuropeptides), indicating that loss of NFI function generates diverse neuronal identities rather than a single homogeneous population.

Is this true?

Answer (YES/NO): NO